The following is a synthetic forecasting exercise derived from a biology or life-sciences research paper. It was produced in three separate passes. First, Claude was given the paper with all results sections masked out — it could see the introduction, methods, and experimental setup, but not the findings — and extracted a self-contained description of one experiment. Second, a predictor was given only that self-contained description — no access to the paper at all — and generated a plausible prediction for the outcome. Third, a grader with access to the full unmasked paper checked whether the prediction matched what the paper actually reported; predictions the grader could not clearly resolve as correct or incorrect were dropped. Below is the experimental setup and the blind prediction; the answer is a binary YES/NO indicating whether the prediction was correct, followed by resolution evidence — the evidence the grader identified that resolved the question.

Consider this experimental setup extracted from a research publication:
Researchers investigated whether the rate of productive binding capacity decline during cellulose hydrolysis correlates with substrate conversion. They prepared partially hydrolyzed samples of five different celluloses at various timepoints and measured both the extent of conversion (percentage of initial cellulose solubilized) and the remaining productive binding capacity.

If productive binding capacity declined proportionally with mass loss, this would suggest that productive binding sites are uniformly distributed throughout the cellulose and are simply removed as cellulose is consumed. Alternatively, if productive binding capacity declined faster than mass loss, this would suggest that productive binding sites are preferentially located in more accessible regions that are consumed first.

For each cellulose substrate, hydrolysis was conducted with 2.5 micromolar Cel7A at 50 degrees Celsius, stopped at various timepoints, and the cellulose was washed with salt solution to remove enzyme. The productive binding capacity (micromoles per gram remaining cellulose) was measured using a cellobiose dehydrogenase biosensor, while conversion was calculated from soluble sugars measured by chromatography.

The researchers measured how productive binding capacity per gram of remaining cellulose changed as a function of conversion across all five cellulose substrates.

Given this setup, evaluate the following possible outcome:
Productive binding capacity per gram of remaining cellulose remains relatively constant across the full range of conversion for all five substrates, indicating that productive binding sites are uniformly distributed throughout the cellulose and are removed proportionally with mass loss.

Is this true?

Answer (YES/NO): NO